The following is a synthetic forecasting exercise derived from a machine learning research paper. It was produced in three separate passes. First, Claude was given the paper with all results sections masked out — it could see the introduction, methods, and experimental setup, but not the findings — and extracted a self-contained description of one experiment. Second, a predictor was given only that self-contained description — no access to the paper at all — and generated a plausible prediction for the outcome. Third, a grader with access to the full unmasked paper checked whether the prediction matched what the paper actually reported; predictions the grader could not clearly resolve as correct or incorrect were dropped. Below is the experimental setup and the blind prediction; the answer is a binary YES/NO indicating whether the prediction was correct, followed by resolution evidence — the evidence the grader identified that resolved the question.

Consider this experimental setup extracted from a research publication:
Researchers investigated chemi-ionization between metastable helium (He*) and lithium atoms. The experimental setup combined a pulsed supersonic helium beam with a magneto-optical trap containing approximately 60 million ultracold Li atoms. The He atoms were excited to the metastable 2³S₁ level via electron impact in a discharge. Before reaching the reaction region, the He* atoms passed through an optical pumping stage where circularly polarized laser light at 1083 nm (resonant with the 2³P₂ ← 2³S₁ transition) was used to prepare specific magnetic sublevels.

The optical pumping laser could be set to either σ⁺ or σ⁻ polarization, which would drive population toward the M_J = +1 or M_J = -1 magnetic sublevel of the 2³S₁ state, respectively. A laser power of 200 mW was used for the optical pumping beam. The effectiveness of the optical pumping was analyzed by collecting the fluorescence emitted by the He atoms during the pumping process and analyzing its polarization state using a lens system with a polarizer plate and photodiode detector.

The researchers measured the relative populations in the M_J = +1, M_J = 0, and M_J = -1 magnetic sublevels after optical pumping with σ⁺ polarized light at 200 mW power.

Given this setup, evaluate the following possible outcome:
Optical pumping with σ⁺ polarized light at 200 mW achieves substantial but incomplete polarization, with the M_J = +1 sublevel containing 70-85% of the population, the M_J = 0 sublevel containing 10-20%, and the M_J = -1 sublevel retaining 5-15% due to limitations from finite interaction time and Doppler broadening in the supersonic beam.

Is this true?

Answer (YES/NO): NO